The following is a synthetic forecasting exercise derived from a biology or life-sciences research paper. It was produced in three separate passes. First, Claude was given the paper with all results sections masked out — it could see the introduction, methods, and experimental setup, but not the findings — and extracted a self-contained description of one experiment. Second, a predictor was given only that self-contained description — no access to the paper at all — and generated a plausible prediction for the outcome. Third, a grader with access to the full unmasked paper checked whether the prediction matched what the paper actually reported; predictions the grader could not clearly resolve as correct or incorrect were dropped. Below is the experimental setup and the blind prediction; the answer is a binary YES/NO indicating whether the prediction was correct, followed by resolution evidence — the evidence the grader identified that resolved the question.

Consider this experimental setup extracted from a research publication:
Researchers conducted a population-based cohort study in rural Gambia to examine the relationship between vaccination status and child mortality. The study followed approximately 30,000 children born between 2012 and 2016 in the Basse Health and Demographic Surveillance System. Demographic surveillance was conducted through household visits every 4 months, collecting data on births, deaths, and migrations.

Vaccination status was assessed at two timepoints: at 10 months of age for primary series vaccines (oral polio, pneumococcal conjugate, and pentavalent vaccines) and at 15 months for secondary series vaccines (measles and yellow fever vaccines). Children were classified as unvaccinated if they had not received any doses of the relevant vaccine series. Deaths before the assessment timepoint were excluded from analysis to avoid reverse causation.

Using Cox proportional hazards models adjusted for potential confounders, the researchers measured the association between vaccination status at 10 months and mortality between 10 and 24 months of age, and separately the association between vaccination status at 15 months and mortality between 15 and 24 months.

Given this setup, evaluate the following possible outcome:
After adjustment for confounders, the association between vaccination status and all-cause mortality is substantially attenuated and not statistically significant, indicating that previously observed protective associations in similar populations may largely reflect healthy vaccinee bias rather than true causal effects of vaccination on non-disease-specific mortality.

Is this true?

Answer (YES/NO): NO